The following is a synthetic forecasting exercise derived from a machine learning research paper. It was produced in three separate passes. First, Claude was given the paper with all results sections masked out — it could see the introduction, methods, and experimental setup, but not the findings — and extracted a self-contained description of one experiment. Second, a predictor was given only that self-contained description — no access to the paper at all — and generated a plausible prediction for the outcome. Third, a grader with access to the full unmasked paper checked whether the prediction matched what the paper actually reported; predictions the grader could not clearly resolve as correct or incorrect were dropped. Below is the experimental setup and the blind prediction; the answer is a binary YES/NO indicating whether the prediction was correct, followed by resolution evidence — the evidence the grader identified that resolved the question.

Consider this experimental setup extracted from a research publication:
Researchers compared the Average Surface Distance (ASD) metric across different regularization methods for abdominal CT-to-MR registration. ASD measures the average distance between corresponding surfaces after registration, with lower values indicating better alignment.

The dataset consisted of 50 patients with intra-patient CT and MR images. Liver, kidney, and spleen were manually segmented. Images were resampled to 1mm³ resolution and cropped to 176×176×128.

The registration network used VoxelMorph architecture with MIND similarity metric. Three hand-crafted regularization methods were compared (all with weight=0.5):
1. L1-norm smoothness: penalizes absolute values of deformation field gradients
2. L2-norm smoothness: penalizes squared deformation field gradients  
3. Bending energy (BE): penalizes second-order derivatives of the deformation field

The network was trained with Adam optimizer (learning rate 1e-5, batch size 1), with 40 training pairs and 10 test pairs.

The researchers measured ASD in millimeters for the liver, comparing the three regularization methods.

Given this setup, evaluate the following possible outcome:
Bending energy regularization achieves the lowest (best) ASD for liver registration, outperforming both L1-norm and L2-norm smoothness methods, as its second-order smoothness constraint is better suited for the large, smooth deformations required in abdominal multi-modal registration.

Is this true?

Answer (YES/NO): YES